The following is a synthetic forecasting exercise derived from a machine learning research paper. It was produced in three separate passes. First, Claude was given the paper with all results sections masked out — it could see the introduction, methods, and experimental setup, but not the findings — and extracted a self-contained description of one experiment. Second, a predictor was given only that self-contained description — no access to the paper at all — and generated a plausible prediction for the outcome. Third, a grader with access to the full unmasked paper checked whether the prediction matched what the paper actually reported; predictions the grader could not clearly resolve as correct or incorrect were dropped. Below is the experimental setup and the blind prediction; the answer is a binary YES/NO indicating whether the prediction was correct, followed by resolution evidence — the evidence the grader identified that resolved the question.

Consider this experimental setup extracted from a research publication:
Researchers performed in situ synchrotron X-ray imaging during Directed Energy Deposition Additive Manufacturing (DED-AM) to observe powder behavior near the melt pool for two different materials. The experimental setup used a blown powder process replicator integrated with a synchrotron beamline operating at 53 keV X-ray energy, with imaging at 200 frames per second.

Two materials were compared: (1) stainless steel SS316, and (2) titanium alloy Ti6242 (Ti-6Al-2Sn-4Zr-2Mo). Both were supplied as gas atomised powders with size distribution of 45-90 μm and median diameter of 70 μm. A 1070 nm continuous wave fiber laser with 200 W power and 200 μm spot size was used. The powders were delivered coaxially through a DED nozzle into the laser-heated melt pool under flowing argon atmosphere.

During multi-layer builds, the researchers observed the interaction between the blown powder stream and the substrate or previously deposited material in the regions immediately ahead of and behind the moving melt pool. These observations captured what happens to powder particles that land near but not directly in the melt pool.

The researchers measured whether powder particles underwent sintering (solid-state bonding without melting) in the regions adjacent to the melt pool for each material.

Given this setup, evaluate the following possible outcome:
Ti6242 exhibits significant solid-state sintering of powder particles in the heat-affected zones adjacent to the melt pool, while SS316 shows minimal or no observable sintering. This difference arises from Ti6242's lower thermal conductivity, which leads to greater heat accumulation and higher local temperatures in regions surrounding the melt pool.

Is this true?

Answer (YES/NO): NO